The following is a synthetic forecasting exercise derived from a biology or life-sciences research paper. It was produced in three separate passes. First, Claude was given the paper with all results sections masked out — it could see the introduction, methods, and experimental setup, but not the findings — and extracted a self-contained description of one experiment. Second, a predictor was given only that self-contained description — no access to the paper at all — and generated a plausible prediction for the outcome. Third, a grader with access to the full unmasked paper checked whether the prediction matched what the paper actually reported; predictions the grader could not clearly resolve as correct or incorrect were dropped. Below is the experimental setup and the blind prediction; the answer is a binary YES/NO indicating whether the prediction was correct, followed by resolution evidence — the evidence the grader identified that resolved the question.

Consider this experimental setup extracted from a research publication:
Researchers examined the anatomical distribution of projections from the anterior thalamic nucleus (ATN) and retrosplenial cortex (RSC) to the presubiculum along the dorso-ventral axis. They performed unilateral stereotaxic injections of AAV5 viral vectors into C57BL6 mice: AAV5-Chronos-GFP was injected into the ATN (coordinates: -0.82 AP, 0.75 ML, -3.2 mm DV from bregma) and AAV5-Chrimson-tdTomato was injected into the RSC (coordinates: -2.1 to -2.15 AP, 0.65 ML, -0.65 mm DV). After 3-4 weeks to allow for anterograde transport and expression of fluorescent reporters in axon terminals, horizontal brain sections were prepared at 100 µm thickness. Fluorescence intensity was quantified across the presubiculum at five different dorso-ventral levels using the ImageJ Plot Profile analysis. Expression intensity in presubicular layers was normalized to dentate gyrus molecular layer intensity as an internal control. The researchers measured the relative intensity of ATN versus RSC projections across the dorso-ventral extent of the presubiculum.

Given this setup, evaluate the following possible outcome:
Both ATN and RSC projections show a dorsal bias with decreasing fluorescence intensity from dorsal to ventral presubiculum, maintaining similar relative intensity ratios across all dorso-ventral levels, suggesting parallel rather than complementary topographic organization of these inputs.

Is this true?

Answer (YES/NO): NO